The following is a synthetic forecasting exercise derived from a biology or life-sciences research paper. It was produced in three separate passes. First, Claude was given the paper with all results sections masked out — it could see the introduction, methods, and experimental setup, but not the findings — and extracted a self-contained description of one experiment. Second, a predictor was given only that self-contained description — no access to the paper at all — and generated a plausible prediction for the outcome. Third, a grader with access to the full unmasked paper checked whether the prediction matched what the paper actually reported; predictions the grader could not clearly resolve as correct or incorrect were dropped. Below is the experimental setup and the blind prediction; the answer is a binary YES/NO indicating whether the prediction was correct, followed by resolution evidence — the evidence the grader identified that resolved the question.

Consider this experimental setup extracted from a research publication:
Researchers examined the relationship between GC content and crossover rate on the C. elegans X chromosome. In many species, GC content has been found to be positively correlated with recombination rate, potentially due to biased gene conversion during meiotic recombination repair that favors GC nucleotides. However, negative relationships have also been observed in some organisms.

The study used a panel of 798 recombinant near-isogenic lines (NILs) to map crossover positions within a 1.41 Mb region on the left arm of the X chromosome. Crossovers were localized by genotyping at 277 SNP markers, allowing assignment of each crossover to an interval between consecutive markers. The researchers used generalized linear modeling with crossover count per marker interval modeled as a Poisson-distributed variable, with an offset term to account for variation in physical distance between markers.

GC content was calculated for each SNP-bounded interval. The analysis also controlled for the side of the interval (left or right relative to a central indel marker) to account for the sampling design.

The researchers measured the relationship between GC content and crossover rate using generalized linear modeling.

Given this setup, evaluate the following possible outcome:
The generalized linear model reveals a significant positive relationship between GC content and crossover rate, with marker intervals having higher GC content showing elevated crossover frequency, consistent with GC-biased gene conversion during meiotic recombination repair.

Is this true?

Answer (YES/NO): NO